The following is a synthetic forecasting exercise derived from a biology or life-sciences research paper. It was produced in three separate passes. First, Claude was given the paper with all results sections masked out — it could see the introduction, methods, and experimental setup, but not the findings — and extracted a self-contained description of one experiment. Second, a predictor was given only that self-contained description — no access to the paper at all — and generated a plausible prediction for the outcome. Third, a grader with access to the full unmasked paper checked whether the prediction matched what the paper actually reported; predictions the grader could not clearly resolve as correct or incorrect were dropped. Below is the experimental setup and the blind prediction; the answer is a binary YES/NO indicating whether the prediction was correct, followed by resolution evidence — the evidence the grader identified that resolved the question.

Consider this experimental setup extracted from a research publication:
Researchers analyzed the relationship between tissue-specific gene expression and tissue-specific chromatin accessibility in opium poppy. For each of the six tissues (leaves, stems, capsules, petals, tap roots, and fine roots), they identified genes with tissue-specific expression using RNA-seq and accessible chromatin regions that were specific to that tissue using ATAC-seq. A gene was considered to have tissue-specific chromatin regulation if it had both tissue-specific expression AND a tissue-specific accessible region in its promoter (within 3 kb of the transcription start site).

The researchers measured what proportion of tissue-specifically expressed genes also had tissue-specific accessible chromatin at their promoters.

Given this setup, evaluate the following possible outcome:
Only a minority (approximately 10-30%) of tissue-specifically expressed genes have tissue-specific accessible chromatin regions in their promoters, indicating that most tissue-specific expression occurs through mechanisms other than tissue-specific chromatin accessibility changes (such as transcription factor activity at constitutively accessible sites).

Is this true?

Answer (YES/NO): YES